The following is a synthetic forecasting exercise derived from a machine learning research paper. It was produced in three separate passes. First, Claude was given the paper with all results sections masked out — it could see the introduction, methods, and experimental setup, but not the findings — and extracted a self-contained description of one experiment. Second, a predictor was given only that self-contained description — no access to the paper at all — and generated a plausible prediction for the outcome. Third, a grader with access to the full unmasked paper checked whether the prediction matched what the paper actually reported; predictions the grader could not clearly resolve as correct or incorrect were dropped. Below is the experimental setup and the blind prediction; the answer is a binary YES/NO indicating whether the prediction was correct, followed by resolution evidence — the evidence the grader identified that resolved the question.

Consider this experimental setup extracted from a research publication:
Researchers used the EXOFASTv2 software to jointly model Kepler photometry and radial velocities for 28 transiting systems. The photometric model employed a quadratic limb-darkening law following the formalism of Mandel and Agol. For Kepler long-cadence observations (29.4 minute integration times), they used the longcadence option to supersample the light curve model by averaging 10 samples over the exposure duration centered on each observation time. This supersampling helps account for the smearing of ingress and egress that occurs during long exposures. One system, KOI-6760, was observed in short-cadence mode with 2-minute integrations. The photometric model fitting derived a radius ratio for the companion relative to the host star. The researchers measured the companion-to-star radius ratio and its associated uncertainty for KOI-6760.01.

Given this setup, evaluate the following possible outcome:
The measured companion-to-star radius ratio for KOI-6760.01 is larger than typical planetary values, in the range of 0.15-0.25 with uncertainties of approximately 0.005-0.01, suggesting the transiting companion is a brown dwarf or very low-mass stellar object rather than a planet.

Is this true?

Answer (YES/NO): NO